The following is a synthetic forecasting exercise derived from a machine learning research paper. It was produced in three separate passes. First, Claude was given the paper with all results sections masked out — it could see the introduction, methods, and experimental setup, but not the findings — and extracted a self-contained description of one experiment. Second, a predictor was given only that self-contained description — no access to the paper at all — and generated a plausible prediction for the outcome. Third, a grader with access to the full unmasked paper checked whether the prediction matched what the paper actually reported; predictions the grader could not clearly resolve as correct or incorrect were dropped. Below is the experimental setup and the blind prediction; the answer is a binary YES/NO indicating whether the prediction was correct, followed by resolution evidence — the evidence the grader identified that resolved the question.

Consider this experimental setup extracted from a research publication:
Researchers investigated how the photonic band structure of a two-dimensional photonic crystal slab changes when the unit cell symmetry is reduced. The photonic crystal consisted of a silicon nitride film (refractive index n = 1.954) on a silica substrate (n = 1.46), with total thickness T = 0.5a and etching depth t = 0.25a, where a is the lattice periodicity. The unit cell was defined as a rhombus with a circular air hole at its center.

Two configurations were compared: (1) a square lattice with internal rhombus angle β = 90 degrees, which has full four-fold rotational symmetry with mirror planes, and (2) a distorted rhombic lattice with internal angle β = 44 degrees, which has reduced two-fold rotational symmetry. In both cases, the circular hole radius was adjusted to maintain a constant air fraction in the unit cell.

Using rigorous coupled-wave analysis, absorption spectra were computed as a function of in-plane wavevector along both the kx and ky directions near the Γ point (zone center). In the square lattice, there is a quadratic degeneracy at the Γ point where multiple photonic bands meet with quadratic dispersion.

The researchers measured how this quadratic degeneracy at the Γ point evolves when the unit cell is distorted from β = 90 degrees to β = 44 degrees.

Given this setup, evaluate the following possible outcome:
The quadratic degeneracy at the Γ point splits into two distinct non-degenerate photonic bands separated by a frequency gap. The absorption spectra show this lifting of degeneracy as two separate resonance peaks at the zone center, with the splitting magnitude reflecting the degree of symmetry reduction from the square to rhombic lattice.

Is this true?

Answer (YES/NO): NO